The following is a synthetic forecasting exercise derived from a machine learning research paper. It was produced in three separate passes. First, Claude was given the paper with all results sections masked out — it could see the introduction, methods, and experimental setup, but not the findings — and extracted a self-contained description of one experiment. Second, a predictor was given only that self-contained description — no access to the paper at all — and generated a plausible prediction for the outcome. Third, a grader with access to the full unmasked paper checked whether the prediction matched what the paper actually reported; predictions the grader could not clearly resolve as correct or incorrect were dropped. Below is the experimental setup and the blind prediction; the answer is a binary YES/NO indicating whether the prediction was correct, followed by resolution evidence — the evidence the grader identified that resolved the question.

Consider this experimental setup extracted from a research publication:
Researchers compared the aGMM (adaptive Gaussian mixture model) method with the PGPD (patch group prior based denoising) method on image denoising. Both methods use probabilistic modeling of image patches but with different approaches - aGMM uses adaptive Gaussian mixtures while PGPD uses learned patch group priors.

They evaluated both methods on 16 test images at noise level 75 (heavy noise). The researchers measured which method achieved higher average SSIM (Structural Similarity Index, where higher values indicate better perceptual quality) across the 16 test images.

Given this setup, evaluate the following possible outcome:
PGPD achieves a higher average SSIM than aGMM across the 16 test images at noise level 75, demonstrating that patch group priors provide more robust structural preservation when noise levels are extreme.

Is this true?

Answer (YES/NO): YES